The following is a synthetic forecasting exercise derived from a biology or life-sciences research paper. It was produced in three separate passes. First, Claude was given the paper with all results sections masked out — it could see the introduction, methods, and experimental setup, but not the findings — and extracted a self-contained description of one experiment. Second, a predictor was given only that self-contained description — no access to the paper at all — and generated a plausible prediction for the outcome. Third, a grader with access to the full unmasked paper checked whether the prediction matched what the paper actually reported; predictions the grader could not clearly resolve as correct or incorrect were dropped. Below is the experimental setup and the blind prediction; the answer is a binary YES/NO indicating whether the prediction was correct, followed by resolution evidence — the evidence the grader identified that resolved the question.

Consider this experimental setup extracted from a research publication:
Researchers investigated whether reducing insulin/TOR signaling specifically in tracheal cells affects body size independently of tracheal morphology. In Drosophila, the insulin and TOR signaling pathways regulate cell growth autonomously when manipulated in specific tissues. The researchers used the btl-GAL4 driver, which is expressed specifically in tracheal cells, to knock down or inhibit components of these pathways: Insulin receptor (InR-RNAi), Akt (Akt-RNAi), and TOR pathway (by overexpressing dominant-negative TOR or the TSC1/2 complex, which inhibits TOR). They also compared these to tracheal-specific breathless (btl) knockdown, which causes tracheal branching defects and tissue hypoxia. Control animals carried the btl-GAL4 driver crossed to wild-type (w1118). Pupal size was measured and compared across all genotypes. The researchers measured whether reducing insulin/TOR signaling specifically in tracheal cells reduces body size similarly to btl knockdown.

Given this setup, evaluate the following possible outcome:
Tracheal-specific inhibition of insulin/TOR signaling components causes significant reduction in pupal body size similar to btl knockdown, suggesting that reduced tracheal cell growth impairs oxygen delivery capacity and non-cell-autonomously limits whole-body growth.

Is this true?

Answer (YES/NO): NO